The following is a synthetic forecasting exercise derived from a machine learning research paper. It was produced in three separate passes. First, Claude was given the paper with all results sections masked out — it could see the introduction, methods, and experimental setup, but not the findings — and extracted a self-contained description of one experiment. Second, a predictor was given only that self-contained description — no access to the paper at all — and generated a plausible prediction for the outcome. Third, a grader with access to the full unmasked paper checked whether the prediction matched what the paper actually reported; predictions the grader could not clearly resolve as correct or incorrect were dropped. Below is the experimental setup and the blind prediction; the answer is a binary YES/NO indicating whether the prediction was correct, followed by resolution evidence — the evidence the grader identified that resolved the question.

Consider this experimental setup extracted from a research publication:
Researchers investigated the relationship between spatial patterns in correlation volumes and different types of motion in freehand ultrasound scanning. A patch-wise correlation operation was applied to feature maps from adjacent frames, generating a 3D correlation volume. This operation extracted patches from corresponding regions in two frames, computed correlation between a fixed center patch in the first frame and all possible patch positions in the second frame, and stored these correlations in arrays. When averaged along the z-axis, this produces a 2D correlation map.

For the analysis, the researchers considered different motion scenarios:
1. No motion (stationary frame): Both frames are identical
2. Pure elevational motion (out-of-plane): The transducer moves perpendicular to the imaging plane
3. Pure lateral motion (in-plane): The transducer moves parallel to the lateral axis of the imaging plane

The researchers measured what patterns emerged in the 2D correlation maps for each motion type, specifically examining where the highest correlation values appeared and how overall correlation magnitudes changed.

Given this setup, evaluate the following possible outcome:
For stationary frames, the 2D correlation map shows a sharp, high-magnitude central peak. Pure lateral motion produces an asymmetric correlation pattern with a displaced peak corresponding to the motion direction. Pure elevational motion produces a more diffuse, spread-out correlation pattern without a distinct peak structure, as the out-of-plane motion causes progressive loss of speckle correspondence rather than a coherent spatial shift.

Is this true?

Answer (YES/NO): NO